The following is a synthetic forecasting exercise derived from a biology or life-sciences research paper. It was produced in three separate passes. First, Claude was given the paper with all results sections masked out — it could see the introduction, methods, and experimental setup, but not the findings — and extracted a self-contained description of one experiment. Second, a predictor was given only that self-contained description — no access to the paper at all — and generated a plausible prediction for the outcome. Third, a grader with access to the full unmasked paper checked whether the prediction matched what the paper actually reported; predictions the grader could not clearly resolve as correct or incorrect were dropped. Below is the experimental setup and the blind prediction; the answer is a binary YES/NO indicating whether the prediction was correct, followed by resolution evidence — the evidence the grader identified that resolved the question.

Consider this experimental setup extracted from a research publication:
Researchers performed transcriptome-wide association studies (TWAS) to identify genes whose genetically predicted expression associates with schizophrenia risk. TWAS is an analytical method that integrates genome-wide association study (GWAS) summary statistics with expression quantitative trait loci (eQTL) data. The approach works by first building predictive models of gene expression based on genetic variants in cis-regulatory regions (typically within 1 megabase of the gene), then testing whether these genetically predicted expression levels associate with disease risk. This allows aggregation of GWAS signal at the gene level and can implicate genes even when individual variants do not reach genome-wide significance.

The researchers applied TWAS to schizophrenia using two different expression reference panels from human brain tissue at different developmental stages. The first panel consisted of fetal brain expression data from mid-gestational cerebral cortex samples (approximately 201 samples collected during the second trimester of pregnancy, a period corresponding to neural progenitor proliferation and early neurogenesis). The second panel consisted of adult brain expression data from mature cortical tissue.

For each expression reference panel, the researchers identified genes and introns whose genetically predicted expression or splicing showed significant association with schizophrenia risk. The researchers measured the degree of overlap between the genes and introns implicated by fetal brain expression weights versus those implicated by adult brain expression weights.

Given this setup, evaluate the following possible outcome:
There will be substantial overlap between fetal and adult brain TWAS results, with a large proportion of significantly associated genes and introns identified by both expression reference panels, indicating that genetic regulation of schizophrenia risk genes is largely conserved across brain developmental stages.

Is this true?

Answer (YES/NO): NO